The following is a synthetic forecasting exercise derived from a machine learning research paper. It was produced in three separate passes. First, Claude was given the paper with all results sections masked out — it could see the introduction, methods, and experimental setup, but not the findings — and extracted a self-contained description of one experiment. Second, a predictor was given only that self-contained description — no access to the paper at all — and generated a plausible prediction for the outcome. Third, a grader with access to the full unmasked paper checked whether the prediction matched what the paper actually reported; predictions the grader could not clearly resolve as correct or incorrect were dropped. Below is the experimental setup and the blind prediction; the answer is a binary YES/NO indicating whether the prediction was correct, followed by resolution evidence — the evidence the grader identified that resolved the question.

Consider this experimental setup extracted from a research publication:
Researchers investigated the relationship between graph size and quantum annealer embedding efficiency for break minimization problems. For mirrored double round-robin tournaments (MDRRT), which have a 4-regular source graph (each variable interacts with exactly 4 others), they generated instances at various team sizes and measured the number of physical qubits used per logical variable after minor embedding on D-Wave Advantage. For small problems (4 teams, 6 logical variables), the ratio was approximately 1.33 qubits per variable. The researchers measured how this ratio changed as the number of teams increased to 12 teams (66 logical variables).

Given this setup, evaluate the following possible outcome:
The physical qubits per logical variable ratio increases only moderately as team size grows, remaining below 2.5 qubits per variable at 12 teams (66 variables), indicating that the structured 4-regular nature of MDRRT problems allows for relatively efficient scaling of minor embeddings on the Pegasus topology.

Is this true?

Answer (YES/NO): YES